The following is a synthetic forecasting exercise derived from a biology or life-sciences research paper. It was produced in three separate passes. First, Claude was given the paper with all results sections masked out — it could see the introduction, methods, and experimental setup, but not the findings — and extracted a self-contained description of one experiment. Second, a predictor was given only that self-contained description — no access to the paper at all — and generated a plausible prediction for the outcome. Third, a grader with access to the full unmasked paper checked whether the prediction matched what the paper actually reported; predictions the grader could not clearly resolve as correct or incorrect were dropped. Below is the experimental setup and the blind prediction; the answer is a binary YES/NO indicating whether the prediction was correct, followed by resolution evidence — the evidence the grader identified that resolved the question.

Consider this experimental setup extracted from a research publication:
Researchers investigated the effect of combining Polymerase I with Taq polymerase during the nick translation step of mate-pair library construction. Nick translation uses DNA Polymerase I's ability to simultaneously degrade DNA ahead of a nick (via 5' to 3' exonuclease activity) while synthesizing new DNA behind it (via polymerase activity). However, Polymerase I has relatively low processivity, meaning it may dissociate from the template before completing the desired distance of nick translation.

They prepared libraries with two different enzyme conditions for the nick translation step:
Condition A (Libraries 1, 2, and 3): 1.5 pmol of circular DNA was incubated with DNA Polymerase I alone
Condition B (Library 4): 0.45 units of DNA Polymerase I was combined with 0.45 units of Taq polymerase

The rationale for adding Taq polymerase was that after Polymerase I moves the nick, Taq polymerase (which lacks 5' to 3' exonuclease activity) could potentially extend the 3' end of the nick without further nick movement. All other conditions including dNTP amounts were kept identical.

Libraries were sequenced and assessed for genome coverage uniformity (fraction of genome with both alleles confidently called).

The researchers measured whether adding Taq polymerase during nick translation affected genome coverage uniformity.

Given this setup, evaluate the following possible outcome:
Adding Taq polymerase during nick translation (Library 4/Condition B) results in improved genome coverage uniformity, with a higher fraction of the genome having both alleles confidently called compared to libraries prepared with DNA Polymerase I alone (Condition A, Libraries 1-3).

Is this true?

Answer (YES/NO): NO